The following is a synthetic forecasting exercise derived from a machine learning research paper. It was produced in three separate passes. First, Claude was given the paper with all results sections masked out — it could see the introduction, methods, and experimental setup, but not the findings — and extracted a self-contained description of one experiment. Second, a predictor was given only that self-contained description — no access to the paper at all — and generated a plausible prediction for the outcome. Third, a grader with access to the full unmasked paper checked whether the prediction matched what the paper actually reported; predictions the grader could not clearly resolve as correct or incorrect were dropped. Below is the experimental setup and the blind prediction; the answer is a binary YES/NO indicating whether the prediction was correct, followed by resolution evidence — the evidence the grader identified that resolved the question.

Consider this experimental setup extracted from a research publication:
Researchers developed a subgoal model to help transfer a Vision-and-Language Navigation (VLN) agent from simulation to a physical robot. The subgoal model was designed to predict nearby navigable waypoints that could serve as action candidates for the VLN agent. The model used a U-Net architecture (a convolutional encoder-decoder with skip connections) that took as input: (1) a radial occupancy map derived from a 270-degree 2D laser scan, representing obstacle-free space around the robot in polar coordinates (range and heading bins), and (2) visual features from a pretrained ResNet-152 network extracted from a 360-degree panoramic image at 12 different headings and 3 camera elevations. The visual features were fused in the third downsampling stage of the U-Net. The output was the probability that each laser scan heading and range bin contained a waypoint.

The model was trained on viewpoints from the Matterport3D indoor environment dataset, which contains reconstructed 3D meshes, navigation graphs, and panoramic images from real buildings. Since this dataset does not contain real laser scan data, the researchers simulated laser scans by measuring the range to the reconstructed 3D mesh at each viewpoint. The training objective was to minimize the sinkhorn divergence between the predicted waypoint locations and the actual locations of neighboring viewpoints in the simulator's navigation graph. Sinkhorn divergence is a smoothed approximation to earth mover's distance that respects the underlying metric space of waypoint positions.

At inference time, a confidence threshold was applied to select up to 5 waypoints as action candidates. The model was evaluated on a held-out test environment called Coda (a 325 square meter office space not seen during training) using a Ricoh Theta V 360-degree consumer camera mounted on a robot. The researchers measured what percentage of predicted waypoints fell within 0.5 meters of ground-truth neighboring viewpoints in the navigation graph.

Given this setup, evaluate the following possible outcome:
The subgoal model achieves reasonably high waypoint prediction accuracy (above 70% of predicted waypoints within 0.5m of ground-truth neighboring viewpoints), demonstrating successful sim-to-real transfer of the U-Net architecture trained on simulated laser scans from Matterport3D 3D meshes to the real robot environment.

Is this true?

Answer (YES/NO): NO